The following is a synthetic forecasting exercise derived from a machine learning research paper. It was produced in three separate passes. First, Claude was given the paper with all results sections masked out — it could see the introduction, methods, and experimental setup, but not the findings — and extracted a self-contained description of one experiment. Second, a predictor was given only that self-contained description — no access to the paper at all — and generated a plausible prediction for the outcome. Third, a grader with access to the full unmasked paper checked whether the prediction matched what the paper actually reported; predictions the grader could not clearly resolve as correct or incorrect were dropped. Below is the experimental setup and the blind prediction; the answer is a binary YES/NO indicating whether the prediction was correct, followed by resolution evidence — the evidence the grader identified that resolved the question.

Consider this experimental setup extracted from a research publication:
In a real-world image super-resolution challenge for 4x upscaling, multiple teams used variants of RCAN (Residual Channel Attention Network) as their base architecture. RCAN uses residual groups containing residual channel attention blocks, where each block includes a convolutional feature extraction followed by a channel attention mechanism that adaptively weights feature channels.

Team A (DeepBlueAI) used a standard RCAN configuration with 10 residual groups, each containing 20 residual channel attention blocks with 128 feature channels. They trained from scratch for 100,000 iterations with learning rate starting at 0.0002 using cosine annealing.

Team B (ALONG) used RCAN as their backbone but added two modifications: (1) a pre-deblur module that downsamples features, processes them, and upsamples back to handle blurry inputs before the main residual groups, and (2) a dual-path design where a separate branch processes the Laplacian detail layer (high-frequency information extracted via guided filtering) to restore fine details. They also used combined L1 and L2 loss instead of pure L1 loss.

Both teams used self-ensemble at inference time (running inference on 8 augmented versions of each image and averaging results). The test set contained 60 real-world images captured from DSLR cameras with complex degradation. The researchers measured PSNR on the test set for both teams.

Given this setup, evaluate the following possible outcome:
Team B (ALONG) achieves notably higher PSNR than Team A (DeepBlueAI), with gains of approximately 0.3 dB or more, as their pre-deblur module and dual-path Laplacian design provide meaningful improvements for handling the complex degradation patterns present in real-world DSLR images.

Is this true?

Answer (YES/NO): NO